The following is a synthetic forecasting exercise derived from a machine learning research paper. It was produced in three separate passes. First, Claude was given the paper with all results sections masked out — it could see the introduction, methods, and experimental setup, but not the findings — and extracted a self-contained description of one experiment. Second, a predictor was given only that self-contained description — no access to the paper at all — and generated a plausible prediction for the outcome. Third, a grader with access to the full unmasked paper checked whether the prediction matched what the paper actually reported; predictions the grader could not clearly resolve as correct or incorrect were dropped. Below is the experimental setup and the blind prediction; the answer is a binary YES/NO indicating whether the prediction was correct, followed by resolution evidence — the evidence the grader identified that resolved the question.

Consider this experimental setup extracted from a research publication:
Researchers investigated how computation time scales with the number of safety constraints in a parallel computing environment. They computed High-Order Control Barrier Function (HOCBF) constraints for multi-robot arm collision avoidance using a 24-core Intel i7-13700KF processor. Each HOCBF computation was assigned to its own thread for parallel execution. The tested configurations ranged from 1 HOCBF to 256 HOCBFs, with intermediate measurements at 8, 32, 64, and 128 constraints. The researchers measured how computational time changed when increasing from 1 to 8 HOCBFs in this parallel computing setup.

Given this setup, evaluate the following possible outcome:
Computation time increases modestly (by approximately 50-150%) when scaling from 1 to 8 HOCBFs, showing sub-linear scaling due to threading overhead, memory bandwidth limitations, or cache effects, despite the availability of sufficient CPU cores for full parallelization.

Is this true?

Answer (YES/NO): NO